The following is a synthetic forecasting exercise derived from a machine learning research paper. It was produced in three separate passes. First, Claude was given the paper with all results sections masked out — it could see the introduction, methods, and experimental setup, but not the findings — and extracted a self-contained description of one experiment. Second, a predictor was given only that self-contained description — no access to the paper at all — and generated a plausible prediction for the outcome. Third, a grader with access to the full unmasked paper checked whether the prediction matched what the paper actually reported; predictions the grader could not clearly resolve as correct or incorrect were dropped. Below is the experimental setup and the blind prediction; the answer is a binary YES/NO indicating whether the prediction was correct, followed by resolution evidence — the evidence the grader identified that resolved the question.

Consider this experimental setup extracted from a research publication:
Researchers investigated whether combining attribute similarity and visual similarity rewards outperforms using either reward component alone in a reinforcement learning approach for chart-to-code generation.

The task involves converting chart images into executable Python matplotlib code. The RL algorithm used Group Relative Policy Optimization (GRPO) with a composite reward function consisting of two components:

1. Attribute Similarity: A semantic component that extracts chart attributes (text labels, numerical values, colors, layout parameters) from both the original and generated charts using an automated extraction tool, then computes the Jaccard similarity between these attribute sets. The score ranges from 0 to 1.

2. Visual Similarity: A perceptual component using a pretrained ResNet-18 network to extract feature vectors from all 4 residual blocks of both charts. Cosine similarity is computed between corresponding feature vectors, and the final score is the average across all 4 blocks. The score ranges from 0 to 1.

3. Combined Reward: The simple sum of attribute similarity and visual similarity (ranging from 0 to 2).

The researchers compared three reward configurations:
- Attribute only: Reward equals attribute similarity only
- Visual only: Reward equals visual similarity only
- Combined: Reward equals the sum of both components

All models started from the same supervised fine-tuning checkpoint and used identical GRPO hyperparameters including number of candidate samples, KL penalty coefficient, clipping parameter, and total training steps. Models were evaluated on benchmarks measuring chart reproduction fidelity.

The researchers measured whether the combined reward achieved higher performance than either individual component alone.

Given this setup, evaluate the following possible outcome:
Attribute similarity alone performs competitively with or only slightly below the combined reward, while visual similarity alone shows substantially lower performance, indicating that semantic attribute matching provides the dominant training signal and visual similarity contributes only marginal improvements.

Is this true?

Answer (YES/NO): NO